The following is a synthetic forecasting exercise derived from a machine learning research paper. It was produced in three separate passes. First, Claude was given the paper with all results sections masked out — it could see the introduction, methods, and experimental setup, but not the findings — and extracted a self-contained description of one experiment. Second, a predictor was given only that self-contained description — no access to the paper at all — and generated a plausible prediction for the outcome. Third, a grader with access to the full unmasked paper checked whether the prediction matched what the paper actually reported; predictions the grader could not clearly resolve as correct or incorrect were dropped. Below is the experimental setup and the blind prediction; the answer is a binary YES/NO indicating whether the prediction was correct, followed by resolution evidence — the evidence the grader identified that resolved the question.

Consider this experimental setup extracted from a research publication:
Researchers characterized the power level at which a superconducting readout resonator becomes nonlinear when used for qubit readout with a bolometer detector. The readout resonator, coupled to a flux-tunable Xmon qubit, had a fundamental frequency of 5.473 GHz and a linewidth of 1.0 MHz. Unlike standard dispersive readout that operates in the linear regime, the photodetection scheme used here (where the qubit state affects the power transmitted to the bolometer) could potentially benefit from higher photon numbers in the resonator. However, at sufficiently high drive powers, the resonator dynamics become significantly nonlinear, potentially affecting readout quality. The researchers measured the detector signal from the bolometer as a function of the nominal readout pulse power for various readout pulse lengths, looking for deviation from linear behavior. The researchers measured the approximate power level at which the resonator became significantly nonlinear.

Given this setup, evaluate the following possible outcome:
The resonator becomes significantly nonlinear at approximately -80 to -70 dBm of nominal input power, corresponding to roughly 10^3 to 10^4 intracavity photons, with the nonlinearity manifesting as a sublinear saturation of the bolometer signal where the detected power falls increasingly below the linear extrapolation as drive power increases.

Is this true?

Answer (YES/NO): NO